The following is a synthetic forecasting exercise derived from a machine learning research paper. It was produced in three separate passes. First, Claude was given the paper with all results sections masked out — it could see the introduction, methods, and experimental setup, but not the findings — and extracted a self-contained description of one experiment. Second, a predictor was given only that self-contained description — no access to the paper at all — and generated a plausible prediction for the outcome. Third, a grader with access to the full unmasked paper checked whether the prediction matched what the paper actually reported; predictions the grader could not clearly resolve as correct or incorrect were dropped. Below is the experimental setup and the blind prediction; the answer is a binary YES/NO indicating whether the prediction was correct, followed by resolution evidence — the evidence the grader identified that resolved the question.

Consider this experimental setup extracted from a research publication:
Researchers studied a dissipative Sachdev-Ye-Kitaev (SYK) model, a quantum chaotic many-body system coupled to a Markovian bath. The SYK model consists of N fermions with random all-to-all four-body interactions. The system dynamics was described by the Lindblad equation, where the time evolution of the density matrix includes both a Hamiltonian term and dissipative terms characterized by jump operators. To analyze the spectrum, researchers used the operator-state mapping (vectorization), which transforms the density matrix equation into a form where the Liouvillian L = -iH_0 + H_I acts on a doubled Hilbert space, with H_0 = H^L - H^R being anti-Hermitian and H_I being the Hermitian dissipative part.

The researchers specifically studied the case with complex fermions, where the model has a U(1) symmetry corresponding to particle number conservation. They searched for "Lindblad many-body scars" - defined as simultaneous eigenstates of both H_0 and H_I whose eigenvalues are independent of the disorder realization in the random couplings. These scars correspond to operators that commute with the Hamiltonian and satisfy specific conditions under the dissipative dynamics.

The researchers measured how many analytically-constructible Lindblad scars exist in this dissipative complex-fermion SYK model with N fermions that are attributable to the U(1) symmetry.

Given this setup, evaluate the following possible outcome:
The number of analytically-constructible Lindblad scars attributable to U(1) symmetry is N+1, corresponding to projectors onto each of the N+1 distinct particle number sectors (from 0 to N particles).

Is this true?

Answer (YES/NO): NO